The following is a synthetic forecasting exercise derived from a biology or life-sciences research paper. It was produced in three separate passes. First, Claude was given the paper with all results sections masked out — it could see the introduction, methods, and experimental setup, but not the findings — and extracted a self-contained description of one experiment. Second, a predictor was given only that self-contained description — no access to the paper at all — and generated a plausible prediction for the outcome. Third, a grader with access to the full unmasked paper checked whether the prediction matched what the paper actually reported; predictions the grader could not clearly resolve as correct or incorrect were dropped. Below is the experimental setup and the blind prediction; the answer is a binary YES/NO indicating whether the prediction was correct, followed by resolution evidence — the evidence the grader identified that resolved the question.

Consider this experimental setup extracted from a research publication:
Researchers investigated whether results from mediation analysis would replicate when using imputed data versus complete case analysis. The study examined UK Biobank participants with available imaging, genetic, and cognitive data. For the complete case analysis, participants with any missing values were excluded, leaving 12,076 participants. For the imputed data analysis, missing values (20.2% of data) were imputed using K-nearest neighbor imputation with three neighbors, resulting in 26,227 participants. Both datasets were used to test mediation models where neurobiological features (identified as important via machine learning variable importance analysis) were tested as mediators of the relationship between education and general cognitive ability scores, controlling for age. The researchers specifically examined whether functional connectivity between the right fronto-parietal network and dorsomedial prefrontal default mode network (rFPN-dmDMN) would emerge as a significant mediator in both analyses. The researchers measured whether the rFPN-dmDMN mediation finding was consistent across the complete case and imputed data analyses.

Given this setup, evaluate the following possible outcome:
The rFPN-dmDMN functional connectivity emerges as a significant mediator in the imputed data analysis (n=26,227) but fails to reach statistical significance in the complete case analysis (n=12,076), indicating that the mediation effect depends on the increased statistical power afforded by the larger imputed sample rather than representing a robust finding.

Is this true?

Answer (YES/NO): NO